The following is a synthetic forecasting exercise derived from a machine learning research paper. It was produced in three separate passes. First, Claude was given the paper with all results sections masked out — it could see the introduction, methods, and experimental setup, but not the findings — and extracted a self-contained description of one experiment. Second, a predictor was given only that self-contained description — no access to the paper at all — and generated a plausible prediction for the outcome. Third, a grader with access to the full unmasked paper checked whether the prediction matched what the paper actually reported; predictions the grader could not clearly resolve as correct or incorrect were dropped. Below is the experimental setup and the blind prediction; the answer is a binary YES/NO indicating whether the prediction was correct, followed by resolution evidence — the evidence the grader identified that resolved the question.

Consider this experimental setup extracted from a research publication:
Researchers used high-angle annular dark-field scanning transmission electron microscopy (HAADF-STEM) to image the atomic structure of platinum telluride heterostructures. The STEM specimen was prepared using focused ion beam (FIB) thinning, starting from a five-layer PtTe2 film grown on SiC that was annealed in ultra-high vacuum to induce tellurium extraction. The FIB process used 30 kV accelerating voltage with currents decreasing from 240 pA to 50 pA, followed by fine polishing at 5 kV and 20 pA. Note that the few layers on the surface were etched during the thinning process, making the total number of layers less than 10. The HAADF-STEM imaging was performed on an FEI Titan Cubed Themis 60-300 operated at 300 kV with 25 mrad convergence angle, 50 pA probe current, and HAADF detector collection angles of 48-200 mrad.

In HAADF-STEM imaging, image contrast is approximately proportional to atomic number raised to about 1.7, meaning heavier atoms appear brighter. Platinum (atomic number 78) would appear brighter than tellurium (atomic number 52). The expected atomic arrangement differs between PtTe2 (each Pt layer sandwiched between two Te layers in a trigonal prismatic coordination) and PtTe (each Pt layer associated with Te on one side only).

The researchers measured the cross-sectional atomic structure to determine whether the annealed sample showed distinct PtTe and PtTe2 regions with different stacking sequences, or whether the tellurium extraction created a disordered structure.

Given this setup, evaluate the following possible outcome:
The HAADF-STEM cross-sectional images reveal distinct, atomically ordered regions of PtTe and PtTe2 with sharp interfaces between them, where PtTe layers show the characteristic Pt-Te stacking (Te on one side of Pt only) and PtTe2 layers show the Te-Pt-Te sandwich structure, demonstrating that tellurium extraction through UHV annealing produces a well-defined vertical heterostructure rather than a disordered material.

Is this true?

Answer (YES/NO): YES